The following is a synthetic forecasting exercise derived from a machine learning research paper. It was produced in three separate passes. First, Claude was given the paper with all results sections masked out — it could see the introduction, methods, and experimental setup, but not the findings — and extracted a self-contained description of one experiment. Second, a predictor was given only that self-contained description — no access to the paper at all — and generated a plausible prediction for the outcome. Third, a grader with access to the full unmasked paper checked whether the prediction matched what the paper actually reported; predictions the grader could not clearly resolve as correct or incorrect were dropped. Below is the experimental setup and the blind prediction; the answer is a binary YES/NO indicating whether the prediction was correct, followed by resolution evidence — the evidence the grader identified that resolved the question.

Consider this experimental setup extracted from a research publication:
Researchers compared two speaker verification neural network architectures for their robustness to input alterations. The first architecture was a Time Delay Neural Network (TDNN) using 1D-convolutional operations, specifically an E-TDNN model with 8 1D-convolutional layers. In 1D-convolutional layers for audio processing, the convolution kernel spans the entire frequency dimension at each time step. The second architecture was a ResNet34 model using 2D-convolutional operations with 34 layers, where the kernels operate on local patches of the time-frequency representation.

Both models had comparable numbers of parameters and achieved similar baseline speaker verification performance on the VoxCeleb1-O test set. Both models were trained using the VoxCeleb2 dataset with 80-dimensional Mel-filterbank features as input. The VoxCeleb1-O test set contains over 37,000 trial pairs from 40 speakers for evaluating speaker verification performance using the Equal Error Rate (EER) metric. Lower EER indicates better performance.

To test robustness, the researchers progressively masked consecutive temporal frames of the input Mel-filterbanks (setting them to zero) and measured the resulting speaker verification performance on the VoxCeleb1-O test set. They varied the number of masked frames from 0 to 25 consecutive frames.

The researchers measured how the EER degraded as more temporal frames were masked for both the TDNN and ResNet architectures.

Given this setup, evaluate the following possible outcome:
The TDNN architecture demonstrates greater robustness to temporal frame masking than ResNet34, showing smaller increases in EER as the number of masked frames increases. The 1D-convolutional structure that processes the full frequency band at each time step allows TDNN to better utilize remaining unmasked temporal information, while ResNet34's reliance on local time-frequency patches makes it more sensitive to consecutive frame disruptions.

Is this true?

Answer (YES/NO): NO